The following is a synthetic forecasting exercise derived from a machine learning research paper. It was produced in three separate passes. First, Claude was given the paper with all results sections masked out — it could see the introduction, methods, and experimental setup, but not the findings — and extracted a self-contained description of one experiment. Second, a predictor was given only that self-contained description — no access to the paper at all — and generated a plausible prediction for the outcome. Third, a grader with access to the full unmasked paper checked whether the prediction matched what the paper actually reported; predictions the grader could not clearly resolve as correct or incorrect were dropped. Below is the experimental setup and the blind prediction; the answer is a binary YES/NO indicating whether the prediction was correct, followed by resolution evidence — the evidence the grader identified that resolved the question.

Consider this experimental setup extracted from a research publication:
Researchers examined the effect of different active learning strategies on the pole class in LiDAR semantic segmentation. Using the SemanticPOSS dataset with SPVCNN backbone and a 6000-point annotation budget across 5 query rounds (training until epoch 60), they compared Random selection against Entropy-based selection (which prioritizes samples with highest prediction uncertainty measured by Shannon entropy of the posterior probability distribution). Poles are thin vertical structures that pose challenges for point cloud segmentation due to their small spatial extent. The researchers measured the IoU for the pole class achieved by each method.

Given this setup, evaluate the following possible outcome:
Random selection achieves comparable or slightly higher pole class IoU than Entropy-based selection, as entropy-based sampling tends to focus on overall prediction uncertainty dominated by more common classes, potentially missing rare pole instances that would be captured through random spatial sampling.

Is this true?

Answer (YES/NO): NO